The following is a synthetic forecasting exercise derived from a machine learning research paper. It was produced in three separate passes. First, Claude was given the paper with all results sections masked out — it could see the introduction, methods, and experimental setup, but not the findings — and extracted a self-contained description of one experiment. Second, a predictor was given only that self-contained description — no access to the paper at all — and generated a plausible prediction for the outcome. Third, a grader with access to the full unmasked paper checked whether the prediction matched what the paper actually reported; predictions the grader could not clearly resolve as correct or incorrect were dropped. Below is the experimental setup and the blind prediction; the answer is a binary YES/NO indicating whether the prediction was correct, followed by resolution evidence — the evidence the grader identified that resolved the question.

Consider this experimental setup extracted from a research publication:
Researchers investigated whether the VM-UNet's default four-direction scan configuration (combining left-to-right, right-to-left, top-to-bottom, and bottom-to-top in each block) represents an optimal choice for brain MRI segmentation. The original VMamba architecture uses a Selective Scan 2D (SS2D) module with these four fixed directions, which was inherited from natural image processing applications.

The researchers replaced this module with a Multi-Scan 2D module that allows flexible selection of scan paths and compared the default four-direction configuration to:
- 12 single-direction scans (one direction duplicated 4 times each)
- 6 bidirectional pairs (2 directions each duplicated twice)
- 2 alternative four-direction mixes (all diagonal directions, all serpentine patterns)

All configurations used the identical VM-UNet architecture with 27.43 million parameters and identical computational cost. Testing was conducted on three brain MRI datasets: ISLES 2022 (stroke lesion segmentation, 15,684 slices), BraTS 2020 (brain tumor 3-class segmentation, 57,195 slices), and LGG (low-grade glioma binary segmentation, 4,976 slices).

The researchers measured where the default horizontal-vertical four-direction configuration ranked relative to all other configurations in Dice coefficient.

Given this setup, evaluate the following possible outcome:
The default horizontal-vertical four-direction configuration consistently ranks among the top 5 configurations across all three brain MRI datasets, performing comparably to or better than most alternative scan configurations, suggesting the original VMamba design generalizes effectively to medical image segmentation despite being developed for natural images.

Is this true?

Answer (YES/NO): YES